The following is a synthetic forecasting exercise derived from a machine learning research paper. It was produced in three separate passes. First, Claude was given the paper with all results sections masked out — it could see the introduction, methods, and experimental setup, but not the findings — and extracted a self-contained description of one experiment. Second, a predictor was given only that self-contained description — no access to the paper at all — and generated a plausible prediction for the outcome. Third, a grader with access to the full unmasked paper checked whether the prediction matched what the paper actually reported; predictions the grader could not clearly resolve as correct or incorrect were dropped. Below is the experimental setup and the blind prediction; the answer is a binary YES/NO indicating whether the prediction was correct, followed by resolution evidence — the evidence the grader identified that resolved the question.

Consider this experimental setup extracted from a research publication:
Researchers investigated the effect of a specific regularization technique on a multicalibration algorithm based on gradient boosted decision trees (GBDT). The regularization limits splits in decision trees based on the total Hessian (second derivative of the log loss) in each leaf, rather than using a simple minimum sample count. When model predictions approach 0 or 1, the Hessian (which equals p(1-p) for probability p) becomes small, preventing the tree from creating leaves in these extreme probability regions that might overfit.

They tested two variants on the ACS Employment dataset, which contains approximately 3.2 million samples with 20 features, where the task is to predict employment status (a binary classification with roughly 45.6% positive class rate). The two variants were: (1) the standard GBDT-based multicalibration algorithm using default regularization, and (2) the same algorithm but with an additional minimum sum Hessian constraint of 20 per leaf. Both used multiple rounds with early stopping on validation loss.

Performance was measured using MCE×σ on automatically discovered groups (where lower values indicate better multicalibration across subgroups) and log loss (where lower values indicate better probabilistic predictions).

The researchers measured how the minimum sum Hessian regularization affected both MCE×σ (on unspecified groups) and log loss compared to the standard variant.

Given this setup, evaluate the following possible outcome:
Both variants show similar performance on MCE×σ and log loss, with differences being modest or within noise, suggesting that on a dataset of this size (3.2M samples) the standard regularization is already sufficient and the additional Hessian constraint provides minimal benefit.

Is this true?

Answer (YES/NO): NO